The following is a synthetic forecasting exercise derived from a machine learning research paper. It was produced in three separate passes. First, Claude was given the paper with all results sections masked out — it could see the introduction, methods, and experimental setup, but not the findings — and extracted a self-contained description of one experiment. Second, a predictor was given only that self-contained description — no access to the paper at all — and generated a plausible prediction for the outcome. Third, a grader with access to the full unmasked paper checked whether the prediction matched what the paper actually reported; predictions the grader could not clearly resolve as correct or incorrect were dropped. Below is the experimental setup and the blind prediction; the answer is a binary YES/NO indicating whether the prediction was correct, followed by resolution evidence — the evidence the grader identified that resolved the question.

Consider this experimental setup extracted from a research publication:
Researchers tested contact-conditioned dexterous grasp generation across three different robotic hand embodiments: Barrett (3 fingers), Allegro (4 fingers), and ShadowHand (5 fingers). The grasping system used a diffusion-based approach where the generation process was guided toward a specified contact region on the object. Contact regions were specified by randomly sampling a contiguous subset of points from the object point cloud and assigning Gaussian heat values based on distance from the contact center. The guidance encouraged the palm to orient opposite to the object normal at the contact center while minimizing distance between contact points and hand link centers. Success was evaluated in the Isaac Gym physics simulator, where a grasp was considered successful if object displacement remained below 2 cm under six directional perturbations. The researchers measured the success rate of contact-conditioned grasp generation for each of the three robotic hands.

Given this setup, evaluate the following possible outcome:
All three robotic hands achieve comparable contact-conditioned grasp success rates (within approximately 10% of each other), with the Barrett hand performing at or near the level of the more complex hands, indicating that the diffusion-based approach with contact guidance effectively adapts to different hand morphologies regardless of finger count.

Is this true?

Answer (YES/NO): NO